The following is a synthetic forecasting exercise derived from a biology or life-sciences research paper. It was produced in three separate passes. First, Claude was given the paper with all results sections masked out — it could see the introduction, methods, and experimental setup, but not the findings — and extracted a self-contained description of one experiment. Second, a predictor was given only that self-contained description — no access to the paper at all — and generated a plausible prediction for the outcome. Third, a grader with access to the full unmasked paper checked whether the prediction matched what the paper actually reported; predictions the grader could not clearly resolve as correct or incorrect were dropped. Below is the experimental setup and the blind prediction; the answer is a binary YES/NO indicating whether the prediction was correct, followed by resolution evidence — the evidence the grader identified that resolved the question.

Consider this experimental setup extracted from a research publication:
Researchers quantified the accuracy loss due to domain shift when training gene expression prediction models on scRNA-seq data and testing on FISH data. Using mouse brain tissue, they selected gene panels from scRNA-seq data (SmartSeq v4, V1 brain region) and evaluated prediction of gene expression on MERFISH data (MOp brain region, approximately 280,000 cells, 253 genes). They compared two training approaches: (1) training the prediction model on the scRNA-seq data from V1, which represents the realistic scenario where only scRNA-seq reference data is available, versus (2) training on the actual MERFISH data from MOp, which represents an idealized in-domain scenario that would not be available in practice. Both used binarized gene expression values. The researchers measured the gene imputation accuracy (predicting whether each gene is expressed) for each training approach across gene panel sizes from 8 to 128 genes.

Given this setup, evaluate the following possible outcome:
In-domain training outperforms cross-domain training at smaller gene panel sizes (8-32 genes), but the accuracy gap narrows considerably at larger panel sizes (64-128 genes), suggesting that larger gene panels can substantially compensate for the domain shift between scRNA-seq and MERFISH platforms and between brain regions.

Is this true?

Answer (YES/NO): NO